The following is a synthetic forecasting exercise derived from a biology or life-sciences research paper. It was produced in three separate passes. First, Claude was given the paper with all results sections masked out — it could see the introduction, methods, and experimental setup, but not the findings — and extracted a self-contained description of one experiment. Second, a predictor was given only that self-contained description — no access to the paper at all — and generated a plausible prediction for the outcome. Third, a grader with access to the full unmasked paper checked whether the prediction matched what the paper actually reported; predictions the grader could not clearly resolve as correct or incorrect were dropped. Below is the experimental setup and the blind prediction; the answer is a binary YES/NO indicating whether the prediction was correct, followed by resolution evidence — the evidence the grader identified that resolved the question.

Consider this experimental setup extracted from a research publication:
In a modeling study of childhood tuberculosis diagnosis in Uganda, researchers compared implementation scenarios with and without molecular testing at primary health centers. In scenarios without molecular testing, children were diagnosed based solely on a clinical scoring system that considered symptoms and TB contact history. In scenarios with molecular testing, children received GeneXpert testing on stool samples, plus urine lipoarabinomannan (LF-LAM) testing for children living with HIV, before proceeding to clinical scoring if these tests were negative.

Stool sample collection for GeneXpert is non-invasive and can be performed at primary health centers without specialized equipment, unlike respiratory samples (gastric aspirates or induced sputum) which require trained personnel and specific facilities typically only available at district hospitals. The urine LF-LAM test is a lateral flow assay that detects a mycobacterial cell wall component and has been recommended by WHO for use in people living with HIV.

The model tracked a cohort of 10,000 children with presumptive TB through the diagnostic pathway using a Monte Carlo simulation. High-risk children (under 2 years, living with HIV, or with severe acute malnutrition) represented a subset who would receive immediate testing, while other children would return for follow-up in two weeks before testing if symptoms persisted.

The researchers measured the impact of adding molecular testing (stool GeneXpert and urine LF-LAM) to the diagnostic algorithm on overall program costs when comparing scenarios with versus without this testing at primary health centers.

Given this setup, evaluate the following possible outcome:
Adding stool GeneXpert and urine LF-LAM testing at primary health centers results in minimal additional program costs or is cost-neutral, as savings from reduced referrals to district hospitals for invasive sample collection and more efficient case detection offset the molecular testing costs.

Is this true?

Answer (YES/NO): NO